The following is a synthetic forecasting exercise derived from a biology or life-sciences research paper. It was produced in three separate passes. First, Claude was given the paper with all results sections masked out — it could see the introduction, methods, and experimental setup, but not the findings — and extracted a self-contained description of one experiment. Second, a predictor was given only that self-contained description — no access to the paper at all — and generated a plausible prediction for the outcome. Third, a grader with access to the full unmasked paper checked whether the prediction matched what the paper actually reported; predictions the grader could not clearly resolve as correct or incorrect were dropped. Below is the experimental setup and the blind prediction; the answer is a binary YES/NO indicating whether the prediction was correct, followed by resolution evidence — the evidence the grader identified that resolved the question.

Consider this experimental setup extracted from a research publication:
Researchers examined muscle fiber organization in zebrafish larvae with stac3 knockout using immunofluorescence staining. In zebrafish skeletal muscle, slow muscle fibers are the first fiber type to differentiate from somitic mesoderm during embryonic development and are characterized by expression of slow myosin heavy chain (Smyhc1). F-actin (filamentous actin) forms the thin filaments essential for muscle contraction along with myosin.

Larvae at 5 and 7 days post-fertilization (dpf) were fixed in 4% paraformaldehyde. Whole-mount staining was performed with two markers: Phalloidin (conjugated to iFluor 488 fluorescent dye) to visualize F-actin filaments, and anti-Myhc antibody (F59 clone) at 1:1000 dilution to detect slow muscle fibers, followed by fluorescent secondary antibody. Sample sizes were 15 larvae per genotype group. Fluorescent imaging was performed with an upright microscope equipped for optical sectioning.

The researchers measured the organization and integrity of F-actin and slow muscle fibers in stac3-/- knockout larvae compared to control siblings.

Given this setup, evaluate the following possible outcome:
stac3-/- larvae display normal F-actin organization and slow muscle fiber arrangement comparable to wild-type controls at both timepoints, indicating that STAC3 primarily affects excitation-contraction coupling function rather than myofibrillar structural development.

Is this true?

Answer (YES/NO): NO